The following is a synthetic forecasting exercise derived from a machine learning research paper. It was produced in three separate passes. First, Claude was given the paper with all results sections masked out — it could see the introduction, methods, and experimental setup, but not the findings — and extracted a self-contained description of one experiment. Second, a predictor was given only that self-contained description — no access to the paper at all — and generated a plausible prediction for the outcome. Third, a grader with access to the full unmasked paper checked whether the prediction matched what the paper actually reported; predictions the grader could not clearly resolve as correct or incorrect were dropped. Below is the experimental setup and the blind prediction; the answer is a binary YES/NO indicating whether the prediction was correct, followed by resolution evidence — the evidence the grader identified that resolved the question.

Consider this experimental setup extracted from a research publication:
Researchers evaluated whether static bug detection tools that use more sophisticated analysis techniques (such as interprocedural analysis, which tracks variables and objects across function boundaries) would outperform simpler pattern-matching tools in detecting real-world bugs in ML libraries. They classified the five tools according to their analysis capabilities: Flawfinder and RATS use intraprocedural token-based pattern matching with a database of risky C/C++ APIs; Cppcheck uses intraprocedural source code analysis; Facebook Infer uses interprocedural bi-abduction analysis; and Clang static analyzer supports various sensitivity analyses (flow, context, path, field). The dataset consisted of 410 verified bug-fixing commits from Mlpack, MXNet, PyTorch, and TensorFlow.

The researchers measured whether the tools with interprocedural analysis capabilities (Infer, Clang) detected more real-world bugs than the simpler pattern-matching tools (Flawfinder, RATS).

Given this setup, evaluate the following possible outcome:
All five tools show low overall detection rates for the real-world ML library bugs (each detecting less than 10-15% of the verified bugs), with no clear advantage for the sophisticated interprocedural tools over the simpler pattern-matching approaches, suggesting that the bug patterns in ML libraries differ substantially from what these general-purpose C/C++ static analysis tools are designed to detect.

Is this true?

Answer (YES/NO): YES